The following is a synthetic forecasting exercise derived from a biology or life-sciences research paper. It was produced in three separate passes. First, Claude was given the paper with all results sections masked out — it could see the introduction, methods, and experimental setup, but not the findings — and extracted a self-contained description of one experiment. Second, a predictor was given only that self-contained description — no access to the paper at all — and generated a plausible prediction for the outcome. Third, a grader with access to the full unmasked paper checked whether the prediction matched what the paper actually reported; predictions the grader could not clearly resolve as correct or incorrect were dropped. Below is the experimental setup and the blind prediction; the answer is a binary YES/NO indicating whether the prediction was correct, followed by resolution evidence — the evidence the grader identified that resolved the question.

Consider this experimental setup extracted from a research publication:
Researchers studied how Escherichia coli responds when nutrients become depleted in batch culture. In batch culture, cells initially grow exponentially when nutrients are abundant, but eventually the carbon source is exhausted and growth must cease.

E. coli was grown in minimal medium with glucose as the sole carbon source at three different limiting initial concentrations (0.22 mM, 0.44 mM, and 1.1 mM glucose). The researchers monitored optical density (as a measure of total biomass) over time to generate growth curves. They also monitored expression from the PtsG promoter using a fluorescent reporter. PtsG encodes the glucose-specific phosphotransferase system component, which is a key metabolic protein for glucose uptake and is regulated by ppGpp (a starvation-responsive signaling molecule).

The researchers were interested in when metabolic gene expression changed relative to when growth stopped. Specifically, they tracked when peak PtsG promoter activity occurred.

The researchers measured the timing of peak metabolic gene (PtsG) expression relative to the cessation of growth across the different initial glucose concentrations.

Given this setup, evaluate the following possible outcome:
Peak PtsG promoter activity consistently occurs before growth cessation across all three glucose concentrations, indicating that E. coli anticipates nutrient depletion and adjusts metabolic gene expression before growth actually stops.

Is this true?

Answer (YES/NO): NO